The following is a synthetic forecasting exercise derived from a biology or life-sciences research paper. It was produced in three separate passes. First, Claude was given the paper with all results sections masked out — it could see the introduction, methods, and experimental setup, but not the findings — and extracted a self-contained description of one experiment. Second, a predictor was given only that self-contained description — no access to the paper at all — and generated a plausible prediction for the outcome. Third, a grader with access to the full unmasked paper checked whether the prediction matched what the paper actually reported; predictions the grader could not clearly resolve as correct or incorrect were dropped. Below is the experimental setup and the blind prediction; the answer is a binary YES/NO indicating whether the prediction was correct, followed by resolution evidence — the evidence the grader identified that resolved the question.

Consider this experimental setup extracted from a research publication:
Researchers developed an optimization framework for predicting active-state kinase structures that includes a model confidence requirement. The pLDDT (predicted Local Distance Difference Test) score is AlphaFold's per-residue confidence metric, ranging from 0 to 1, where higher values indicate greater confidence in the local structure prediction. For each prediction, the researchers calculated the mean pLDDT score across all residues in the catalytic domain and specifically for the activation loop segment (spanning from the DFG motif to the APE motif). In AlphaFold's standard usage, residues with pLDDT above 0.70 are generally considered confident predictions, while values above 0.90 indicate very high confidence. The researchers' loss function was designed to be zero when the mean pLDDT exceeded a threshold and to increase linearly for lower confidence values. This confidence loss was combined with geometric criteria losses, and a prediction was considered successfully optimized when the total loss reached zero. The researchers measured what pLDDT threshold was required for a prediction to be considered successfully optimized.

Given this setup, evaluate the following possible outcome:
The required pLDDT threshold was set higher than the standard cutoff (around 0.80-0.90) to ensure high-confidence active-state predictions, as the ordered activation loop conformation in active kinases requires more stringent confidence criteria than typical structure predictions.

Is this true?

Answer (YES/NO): NO